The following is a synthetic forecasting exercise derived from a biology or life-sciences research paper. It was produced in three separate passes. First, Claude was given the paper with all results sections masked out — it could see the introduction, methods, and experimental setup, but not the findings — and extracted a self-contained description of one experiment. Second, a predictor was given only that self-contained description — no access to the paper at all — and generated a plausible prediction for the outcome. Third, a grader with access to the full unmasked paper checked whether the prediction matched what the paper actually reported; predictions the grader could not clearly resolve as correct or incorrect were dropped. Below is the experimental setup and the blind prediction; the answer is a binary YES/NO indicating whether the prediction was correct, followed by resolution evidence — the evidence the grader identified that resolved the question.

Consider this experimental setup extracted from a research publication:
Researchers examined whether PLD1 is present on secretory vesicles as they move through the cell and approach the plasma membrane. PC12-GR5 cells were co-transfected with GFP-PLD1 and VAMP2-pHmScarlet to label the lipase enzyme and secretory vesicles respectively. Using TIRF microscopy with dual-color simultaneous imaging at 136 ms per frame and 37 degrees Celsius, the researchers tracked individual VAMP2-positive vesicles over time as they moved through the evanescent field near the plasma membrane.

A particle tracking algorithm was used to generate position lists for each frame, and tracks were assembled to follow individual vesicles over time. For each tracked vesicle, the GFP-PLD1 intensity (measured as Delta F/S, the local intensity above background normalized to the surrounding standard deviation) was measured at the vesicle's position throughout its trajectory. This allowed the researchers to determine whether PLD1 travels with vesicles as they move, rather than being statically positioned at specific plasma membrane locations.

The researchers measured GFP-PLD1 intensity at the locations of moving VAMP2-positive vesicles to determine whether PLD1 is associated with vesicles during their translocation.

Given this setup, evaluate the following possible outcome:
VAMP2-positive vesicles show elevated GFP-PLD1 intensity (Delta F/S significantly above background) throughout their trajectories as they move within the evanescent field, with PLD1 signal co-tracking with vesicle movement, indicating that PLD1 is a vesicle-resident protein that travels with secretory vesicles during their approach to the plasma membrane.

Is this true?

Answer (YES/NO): YES